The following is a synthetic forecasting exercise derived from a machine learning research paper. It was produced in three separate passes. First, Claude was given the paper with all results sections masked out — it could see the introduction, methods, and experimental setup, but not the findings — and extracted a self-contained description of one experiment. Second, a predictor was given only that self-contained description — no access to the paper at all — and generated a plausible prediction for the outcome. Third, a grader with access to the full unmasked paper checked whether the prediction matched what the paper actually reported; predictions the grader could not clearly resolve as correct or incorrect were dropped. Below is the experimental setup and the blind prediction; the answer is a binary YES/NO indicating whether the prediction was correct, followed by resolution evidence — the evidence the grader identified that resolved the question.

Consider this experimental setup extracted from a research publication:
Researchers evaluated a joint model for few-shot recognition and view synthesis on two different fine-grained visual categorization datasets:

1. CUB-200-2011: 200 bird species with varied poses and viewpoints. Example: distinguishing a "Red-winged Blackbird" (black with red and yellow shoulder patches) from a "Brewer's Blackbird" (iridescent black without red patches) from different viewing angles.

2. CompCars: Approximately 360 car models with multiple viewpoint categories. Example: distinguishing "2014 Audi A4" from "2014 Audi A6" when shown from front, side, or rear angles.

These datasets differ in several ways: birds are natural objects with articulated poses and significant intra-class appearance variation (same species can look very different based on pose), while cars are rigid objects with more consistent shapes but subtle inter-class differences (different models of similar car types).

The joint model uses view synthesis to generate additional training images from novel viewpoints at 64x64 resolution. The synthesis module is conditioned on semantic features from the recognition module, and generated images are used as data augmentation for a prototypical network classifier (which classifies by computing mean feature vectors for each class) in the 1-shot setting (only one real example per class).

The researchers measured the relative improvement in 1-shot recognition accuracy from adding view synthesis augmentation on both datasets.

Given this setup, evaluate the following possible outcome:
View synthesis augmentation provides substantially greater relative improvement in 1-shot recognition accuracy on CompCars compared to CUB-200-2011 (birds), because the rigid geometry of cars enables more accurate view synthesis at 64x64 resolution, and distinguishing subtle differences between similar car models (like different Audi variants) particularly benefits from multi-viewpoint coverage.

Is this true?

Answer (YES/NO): YES